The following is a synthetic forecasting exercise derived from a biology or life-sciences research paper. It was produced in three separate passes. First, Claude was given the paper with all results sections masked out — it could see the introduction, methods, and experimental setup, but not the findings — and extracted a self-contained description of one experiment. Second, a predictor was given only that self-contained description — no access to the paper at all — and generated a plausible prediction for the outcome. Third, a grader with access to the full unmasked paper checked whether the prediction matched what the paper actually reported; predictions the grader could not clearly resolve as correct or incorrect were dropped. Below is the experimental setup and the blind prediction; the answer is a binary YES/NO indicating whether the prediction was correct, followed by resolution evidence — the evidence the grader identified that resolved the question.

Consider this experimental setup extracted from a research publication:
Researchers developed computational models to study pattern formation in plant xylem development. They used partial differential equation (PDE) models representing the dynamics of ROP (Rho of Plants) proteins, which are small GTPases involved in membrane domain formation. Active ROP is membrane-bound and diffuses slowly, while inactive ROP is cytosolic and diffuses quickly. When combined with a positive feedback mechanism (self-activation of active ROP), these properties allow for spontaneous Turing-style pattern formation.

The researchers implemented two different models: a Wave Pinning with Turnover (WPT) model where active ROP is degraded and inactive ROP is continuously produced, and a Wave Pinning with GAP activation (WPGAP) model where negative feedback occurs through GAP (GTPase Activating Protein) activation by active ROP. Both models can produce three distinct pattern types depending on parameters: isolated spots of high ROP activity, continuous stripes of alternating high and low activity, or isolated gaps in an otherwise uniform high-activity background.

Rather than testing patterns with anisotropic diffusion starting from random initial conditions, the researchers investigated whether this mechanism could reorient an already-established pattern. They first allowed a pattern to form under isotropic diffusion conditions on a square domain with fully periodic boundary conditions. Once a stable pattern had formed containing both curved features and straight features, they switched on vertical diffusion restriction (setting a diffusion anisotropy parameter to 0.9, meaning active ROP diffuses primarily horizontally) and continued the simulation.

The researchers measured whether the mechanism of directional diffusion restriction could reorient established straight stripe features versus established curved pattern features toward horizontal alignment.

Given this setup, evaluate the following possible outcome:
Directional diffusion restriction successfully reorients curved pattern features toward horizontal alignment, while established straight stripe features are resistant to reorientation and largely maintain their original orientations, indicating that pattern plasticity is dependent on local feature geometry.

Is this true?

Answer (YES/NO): YES